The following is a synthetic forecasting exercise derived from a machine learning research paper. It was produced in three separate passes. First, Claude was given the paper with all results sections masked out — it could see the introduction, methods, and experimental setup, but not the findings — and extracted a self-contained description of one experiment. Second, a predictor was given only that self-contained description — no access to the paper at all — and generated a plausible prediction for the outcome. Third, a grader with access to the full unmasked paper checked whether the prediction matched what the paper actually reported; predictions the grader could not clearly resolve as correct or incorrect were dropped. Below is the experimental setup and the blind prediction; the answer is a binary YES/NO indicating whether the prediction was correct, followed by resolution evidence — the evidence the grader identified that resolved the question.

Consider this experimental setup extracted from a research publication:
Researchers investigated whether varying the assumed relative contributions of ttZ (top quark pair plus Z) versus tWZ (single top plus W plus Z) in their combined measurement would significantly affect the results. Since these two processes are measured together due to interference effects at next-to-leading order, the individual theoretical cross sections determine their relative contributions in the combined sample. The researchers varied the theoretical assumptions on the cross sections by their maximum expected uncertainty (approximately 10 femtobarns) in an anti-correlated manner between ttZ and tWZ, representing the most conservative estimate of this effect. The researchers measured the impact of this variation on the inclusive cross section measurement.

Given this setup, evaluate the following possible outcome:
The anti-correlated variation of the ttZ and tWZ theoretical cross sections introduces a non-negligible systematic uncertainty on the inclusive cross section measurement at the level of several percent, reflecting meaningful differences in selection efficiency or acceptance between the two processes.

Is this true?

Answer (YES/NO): NO